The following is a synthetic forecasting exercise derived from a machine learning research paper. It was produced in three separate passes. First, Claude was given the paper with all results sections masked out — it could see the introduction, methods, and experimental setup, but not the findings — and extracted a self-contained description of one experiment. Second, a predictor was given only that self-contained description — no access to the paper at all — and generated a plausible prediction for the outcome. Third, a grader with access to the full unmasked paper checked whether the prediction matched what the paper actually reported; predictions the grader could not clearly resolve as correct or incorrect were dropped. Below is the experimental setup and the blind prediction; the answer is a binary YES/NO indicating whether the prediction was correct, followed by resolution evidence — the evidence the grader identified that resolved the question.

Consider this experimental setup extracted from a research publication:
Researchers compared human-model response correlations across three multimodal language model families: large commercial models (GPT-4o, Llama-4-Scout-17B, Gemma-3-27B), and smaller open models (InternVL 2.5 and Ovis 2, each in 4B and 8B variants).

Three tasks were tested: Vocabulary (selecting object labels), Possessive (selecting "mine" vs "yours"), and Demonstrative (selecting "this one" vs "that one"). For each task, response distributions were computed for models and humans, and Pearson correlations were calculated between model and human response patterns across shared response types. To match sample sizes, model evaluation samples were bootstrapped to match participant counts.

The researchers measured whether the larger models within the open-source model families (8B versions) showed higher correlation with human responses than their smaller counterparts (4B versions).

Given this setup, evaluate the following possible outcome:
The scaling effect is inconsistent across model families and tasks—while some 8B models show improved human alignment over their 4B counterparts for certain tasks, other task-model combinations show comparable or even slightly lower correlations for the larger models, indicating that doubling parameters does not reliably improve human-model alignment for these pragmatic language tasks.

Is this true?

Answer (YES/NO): YES